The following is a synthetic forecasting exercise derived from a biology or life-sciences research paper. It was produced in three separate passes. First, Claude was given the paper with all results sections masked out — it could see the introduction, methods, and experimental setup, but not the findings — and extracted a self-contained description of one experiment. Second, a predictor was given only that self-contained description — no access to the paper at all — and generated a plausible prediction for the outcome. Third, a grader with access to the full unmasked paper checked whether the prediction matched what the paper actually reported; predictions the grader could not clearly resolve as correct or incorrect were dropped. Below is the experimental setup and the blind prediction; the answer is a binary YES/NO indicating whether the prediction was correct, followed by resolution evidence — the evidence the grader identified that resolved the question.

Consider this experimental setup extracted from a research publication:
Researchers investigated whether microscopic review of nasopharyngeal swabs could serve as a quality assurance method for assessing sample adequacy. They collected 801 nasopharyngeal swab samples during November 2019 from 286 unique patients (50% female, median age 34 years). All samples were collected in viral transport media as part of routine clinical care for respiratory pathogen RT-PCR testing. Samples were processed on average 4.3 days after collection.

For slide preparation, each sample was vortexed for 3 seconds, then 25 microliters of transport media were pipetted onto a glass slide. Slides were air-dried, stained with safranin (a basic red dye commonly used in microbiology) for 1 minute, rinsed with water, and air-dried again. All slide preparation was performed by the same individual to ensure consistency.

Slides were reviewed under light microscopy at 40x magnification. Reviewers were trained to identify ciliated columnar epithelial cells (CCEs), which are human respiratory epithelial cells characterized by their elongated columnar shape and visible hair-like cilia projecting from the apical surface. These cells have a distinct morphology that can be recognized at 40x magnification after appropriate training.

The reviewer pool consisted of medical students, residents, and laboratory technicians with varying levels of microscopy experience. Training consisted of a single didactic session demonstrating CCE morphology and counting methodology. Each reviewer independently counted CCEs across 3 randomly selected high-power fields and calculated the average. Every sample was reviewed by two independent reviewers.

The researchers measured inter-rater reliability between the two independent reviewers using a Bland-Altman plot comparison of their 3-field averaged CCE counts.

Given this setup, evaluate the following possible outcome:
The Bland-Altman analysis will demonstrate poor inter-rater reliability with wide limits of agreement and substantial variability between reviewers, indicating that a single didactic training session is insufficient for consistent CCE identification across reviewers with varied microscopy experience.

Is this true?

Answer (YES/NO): NO